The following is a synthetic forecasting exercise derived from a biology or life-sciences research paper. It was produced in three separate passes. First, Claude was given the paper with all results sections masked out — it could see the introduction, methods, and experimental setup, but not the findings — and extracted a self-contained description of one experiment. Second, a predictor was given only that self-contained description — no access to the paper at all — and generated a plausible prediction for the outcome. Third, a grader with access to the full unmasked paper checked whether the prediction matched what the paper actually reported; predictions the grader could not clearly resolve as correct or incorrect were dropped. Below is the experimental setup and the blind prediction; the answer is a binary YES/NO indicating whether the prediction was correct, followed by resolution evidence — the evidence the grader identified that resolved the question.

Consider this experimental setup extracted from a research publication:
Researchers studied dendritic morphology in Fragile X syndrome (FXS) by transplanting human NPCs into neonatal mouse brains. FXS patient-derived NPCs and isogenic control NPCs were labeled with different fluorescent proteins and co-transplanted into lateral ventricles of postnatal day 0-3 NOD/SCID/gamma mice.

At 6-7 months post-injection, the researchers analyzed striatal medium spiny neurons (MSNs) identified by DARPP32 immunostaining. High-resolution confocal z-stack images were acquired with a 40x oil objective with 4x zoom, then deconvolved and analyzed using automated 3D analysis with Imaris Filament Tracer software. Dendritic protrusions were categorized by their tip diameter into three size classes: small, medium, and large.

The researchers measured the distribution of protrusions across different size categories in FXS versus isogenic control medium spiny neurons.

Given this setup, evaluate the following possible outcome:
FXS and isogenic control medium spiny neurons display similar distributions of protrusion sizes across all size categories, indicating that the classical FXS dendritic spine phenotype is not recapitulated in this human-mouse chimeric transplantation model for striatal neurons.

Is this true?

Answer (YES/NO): NO